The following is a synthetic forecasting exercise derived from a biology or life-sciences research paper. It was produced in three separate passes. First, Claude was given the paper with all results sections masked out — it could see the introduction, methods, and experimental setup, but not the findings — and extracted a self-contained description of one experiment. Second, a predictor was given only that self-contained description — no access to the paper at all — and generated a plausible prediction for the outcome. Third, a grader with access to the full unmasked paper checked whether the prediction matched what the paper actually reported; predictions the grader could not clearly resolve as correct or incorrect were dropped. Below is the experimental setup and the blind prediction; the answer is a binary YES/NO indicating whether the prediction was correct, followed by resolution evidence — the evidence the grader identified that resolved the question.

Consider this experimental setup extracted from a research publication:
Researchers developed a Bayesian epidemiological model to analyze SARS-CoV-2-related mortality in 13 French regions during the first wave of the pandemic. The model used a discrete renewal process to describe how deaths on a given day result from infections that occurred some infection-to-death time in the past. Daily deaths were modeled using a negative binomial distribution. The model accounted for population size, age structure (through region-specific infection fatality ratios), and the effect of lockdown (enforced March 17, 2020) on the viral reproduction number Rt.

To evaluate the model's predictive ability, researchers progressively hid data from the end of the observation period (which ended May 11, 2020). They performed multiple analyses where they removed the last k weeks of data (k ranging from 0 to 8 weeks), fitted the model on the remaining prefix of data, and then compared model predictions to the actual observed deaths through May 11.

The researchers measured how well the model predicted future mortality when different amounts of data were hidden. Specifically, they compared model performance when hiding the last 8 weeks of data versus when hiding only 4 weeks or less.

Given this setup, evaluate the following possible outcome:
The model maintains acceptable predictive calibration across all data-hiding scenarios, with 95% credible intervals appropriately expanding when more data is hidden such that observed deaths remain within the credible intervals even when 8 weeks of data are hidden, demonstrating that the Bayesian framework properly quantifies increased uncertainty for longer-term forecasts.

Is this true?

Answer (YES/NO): NO